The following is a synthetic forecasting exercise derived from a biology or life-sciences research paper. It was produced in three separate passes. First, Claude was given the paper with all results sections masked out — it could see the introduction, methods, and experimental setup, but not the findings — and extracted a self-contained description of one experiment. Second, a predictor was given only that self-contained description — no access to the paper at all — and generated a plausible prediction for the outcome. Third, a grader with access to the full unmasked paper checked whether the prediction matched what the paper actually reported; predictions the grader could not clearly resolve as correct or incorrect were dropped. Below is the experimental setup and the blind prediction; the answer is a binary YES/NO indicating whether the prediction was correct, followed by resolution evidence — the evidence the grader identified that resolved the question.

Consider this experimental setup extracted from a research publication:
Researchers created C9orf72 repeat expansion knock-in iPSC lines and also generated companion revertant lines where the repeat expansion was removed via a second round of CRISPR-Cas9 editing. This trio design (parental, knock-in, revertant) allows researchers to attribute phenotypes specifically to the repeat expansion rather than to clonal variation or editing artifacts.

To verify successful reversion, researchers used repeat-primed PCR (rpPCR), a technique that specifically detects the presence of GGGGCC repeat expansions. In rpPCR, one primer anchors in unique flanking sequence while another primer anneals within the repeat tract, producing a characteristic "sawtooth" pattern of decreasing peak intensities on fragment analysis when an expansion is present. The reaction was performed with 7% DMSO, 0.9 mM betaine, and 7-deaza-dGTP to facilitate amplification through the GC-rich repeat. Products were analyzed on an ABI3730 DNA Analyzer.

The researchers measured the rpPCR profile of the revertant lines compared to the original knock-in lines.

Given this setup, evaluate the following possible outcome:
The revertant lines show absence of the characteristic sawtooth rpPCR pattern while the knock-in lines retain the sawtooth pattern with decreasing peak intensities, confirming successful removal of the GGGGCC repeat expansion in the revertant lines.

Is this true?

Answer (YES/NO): YES